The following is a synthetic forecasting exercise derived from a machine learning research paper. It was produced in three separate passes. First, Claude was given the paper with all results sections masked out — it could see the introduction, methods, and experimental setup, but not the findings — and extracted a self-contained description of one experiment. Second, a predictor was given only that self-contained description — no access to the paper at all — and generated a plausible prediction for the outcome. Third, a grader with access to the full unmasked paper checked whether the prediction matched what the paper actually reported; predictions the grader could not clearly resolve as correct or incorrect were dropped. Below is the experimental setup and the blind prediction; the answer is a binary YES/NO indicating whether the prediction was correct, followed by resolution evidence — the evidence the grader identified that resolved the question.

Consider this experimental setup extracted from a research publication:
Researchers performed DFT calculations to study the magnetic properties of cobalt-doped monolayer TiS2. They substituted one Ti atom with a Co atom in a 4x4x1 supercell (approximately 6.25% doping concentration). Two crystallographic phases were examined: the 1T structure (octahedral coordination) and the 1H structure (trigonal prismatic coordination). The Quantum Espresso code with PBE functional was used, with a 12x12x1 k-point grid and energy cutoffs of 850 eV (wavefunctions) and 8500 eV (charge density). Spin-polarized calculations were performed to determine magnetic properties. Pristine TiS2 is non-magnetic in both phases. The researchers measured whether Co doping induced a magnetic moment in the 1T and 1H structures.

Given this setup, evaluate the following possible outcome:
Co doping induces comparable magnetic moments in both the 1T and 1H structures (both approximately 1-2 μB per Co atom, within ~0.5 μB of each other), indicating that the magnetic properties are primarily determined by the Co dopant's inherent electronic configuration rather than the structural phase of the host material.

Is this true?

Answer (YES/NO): NO